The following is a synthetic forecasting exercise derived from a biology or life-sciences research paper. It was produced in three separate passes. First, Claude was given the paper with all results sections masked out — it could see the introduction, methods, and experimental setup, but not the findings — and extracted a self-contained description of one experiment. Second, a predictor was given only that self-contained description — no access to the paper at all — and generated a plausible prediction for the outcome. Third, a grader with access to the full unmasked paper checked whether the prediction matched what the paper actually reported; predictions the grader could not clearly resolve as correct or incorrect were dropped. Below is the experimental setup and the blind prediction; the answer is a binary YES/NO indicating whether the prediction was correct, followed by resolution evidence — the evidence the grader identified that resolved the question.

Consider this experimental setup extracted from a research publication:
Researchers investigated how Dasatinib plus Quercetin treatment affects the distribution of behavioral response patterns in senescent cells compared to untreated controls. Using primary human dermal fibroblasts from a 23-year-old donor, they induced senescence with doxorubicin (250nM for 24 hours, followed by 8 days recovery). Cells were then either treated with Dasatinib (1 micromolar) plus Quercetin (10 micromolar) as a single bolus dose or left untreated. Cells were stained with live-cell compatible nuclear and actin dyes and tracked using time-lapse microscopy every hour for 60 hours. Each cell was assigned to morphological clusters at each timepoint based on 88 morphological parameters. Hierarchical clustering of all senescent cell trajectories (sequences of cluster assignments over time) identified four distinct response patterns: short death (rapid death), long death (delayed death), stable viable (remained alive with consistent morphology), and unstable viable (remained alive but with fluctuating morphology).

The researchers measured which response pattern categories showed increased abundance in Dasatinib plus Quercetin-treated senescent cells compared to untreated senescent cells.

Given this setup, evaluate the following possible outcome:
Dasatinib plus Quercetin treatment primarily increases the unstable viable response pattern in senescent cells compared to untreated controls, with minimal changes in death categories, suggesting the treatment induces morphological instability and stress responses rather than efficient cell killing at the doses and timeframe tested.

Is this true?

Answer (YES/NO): NO